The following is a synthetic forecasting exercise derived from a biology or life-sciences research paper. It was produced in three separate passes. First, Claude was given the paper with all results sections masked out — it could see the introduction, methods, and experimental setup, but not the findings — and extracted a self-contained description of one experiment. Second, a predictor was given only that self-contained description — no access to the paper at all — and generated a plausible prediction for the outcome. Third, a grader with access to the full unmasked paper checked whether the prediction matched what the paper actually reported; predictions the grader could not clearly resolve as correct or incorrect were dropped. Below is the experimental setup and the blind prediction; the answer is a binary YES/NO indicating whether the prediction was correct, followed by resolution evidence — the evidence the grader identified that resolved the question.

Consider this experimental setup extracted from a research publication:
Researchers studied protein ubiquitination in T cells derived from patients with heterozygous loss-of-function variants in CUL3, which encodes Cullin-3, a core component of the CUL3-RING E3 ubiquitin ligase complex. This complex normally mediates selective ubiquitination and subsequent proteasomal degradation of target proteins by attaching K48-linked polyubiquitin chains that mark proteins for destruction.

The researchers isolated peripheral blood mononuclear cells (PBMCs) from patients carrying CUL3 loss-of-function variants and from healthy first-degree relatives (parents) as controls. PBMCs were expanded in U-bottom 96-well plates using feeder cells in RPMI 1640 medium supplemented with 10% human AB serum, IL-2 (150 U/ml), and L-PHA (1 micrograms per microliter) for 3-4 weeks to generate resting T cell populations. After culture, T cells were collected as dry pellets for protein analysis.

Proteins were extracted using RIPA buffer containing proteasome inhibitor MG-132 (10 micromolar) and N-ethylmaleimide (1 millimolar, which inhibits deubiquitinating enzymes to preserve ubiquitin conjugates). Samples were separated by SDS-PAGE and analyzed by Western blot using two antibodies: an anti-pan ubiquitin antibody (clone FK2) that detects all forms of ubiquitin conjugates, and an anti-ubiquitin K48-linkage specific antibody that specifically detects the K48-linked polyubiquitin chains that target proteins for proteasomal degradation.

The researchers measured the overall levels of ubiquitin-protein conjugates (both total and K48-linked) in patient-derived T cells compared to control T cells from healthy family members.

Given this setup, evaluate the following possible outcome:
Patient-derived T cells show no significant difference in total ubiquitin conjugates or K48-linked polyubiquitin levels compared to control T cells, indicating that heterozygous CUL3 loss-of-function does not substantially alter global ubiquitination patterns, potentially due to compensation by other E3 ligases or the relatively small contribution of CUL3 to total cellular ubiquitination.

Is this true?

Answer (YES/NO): NO